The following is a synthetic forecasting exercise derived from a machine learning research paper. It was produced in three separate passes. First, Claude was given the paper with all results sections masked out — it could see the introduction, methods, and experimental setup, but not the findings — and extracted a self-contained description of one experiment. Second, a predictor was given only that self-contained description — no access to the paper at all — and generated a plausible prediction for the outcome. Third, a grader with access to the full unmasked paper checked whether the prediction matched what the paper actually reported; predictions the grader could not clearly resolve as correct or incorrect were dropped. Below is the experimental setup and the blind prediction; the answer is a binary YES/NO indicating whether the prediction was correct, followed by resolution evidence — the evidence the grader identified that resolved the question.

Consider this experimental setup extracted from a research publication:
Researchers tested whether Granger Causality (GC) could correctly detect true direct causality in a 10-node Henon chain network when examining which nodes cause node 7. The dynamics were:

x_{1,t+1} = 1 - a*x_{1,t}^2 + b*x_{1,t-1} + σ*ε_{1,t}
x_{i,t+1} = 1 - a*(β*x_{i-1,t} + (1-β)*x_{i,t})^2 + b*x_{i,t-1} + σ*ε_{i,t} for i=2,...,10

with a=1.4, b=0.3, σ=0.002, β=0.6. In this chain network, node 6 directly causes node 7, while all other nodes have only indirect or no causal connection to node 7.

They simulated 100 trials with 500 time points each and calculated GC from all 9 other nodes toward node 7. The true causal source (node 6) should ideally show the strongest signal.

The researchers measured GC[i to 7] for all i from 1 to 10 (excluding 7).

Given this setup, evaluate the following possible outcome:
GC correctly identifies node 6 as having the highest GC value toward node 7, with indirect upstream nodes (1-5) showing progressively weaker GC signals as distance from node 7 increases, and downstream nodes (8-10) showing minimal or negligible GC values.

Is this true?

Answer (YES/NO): NO